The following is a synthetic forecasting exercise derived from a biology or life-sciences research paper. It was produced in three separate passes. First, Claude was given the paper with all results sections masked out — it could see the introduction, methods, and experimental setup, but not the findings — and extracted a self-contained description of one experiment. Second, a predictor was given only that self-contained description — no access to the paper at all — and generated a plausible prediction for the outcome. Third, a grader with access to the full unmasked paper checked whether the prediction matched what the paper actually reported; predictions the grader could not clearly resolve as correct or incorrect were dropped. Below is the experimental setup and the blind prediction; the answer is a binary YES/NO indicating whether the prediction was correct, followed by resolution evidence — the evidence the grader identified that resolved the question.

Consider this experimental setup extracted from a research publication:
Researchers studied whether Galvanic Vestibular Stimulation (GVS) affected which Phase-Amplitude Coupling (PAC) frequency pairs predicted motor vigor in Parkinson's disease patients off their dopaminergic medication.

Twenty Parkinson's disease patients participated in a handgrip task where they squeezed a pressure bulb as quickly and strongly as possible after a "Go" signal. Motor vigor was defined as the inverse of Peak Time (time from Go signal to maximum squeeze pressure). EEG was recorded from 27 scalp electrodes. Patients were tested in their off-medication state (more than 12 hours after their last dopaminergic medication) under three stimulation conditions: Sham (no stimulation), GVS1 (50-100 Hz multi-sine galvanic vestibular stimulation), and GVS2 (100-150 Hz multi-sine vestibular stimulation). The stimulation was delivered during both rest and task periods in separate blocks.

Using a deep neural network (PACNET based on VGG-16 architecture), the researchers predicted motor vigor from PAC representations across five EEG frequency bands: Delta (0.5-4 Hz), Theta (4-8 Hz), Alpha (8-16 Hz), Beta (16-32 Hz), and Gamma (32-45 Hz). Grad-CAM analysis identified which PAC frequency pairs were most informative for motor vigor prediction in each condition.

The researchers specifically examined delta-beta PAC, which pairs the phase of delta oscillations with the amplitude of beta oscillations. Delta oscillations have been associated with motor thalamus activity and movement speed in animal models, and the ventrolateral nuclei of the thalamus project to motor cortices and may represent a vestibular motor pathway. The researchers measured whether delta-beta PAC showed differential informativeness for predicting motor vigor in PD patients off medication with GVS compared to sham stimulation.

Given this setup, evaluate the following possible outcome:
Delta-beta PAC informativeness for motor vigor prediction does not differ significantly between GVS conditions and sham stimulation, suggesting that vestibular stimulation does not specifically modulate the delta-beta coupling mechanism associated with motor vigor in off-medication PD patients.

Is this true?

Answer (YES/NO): NO